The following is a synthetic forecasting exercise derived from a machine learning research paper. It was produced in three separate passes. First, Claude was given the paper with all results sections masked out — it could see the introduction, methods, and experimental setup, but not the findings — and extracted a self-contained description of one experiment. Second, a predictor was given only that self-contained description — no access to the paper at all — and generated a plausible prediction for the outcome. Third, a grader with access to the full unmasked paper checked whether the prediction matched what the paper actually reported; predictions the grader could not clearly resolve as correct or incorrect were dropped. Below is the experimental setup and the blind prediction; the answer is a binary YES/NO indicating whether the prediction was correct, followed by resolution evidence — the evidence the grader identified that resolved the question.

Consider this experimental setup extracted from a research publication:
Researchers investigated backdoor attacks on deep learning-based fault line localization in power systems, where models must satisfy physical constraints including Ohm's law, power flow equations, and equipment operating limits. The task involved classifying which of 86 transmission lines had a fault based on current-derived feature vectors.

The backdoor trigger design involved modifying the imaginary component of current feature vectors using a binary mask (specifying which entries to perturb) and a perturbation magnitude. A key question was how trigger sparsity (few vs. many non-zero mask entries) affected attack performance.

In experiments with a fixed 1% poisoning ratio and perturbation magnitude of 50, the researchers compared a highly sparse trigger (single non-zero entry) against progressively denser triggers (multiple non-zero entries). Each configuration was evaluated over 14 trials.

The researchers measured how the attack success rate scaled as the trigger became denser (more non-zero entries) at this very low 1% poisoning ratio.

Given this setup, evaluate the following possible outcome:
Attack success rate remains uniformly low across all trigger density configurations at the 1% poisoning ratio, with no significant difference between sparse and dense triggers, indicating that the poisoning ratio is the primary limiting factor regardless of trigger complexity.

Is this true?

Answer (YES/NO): NO